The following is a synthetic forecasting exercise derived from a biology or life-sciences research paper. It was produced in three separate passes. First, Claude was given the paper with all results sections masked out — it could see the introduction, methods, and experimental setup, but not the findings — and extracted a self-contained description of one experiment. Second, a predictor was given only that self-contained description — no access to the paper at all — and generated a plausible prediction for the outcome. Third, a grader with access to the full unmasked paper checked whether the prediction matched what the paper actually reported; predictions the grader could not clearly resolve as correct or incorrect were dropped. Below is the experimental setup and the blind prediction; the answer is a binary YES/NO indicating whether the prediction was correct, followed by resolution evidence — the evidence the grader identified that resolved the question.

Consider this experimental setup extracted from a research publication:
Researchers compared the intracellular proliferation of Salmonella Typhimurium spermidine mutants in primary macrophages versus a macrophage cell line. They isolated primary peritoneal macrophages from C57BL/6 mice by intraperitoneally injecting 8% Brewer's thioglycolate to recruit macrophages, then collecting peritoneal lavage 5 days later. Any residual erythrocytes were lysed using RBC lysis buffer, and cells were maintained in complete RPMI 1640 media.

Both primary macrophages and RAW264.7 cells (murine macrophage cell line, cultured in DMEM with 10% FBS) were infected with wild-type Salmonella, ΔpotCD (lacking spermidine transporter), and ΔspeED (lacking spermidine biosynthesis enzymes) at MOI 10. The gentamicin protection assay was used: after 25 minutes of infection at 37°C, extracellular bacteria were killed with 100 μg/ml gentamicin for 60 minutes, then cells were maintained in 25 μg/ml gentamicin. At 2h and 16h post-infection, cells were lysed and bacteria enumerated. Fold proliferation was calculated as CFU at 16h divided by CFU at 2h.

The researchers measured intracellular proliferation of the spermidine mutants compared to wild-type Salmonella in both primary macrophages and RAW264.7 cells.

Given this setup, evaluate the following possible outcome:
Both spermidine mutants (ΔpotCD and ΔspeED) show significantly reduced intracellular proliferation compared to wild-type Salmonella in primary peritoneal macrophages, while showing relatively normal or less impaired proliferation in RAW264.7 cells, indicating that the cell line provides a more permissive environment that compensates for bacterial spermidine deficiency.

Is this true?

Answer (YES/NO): NO